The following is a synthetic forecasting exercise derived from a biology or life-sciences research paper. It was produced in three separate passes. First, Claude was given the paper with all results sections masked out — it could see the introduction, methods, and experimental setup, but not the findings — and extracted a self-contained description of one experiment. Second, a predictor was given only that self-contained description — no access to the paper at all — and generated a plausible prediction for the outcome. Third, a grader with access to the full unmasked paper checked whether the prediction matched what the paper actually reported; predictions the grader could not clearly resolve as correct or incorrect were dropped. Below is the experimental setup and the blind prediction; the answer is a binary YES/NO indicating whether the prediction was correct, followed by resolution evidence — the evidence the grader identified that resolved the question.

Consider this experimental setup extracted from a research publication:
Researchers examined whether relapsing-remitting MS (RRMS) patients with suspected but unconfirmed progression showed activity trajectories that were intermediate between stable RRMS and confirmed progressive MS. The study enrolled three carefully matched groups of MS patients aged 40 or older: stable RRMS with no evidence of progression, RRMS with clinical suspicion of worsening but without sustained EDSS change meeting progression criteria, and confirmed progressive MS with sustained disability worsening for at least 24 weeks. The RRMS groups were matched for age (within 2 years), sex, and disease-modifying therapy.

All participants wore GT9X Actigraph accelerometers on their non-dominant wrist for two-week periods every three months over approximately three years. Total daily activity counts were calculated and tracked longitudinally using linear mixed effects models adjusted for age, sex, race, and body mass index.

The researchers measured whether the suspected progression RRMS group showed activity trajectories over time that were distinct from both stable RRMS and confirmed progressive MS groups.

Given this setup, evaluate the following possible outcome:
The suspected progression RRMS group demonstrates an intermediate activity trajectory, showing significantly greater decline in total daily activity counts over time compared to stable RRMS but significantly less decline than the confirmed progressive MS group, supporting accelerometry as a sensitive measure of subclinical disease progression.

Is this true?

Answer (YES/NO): NO